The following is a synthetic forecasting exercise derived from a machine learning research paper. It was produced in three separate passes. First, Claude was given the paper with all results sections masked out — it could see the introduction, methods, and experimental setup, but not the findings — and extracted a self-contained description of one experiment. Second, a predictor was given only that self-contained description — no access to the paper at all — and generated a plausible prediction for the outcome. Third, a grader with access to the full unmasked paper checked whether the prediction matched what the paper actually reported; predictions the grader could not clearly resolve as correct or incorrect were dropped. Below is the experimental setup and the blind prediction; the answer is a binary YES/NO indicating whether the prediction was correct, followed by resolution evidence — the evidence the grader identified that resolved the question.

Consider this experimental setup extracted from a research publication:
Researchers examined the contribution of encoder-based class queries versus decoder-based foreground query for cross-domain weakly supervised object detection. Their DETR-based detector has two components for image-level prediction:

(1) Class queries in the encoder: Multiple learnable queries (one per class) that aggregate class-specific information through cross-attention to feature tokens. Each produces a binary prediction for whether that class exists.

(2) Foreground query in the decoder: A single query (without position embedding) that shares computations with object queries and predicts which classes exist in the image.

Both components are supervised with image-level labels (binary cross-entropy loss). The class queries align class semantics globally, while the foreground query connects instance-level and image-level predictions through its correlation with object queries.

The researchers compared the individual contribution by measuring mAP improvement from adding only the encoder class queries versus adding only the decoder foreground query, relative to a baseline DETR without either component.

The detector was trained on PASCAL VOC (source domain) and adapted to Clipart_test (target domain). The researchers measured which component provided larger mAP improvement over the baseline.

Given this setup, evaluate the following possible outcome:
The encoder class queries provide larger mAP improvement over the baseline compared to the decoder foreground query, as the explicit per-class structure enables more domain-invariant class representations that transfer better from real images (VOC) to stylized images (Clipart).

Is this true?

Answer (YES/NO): NO